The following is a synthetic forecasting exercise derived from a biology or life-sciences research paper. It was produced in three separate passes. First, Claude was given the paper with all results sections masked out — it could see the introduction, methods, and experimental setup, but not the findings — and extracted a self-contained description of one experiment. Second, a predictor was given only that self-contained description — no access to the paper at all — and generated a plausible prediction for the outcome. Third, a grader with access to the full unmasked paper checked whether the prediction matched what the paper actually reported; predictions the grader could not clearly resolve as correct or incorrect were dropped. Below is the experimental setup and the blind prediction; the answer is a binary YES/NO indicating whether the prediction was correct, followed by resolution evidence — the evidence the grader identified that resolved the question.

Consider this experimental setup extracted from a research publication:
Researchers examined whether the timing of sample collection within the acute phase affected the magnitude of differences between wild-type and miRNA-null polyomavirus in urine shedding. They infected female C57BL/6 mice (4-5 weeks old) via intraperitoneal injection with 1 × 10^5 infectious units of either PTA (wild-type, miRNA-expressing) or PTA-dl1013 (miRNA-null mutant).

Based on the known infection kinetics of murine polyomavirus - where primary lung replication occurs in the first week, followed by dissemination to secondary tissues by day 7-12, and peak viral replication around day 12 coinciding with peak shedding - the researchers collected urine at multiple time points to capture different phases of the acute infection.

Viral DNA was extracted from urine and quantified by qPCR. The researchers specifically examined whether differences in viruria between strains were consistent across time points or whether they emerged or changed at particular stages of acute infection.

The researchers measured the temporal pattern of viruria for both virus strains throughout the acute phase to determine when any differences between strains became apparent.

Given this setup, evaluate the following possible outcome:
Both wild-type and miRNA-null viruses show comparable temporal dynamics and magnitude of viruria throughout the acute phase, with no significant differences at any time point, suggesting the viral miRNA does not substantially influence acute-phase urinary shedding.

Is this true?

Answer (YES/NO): NO